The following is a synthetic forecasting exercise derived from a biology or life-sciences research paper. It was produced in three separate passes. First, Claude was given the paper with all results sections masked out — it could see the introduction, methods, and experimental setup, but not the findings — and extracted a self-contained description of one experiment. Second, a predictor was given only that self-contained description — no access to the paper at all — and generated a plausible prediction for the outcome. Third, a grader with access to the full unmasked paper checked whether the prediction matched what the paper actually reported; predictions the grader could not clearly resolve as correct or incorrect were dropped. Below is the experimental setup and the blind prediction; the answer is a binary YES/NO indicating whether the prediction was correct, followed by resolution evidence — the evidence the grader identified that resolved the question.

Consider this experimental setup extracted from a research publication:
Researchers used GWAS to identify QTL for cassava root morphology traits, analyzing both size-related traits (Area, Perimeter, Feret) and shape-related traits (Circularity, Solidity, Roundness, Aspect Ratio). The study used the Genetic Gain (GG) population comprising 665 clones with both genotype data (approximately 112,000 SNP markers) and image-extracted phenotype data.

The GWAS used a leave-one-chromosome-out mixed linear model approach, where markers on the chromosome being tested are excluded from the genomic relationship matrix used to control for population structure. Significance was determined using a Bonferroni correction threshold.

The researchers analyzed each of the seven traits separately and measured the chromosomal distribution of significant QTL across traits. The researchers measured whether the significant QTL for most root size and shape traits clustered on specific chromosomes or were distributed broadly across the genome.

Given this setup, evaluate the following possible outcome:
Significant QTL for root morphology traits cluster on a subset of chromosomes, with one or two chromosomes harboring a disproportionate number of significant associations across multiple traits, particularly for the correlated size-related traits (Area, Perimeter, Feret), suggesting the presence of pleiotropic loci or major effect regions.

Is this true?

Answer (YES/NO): NO